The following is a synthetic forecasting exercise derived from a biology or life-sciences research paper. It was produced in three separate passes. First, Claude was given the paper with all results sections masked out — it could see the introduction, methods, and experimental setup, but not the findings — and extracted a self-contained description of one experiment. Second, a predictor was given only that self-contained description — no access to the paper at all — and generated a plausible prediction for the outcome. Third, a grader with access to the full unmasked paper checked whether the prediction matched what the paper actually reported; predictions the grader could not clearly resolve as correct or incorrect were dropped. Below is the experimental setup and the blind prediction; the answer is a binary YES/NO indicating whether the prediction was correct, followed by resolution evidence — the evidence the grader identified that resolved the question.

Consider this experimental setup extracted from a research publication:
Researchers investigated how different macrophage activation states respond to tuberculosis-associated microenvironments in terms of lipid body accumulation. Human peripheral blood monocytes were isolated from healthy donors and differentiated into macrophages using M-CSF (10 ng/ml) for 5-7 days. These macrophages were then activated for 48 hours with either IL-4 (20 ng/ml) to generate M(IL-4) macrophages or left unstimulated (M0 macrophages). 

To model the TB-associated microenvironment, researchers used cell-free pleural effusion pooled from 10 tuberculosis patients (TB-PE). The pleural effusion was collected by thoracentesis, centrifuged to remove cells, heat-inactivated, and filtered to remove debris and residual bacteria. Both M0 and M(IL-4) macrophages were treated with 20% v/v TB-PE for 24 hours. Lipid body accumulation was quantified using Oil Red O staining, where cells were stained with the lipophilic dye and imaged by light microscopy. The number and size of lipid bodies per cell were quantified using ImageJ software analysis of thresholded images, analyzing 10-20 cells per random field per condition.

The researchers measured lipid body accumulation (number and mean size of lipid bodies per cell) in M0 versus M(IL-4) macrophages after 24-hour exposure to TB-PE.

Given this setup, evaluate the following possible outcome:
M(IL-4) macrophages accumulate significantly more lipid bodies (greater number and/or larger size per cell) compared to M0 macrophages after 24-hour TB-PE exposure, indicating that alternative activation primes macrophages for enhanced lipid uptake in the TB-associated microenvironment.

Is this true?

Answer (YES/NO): NO